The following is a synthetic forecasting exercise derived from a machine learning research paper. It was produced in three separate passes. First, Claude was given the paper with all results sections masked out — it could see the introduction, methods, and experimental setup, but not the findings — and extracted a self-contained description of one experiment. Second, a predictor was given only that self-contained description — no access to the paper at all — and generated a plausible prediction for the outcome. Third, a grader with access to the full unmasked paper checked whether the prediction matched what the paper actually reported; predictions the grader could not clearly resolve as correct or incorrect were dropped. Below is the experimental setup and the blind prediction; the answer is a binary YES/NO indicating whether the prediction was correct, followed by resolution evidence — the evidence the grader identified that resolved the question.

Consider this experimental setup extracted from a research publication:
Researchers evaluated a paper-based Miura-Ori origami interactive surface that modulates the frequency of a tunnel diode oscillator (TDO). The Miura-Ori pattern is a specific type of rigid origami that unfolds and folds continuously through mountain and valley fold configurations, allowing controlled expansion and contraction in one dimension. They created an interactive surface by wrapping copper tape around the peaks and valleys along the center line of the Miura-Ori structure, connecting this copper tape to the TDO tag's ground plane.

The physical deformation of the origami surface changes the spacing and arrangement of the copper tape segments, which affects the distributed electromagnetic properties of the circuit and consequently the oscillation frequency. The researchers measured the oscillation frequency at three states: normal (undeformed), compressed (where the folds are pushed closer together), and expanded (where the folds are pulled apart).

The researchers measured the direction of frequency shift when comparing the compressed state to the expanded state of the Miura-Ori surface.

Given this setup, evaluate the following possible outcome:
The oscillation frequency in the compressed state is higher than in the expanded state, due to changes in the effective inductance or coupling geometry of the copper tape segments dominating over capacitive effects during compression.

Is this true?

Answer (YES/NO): NO